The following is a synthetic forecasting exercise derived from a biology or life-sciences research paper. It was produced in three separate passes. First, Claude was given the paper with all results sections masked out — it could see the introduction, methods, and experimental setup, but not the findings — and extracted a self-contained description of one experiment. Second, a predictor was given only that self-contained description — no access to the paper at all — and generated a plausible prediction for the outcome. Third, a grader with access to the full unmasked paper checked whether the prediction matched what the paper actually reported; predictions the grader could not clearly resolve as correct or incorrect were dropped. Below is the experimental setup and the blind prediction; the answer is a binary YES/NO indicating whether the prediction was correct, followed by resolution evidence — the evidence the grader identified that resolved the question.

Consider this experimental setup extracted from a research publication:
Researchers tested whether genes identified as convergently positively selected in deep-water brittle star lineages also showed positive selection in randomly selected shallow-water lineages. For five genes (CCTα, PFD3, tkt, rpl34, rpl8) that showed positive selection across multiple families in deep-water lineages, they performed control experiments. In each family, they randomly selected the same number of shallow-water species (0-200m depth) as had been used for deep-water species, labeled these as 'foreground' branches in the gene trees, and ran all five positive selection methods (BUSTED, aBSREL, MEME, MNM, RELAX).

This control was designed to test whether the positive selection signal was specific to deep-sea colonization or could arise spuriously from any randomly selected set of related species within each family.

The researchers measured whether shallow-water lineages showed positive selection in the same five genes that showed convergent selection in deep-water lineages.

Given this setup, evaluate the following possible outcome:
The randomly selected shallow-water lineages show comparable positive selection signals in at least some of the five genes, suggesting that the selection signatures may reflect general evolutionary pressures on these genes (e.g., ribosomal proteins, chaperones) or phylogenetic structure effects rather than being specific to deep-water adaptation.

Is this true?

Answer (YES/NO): NO